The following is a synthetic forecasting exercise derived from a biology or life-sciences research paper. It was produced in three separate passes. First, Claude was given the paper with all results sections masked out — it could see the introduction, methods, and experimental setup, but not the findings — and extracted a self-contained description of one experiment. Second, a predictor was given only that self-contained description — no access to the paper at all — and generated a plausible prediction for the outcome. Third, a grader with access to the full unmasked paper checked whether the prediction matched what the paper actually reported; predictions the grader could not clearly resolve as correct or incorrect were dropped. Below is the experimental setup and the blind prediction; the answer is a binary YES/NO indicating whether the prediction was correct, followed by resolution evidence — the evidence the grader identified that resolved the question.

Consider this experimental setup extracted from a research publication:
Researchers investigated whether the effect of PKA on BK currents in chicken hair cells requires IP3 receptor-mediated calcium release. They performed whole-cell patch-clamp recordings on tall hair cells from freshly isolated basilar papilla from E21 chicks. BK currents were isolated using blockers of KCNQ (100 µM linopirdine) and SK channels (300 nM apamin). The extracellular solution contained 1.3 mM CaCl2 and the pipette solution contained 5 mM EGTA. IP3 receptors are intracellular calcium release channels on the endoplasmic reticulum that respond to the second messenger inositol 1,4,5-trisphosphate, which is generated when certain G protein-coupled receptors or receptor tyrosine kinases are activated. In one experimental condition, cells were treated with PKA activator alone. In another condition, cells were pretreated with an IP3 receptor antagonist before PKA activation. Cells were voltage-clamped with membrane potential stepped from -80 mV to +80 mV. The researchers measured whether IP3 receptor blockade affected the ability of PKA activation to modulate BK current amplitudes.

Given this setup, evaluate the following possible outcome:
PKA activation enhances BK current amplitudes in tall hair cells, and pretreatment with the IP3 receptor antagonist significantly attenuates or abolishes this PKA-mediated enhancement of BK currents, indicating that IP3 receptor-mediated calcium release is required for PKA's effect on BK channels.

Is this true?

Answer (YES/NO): YES